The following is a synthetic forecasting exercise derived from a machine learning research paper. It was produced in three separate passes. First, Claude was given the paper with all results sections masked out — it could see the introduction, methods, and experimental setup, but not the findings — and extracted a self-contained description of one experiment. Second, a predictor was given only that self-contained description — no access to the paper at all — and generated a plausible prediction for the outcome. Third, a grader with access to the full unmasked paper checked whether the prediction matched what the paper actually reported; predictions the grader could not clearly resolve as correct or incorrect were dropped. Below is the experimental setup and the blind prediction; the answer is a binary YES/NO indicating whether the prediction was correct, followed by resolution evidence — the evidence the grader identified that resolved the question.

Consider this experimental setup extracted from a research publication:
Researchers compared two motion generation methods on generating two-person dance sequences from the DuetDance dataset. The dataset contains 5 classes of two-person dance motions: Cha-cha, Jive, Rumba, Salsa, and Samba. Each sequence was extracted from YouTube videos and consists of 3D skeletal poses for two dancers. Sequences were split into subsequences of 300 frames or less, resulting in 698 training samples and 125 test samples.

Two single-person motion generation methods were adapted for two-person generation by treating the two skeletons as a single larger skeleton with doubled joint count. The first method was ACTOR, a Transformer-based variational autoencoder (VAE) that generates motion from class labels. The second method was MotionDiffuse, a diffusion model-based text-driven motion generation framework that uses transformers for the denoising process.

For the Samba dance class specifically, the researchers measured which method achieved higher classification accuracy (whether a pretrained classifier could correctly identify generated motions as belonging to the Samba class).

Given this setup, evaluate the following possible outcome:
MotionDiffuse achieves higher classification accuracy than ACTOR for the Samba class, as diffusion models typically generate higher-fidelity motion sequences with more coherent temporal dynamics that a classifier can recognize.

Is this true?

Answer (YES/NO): NO